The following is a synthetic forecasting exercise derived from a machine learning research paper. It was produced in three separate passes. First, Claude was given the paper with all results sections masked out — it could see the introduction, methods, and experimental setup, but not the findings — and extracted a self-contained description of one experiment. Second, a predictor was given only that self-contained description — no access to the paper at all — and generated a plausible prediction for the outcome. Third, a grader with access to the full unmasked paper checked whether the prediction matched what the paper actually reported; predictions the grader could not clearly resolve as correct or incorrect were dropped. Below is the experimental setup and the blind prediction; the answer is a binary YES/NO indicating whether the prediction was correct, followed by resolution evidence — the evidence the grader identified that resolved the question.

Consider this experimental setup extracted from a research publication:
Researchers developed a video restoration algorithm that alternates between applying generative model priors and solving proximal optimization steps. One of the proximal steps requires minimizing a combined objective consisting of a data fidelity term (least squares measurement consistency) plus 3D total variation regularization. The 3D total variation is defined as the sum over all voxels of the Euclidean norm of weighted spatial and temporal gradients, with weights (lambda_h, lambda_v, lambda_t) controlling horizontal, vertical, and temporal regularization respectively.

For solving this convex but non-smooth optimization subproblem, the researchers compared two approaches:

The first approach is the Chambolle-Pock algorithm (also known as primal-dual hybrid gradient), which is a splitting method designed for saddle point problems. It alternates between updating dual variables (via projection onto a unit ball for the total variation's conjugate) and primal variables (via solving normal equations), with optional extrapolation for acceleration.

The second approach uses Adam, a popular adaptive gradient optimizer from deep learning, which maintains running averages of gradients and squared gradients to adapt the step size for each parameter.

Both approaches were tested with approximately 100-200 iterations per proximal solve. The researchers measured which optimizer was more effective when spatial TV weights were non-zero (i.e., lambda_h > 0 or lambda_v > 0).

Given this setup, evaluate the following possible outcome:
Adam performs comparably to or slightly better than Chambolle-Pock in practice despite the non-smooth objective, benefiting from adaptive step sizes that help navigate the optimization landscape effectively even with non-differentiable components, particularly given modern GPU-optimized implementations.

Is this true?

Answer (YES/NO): YES